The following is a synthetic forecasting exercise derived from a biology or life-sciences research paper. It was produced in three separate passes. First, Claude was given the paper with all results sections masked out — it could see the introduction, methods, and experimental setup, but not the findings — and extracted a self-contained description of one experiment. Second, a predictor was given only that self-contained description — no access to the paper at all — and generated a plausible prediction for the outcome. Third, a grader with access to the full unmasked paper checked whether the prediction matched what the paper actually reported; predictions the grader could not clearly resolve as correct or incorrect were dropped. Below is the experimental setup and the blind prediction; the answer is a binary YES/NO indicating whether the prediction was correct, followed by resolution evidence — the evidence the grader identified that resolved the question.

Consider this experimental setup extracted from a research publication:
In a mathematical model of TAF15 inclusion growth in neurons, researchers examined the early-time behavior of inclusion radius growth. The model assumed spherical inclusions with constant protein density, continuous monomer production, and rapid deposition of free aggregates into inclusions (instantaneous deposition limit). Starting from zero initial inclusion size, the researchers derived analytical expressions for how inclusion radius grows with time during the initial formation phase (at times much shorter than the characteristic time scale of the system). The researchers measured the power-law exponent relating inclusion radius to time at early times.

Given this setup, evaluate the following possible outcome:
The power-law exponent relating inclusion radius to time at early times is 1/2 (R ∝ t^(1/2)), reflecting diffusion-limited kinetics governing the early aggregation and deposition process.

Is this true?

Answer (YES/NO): NO